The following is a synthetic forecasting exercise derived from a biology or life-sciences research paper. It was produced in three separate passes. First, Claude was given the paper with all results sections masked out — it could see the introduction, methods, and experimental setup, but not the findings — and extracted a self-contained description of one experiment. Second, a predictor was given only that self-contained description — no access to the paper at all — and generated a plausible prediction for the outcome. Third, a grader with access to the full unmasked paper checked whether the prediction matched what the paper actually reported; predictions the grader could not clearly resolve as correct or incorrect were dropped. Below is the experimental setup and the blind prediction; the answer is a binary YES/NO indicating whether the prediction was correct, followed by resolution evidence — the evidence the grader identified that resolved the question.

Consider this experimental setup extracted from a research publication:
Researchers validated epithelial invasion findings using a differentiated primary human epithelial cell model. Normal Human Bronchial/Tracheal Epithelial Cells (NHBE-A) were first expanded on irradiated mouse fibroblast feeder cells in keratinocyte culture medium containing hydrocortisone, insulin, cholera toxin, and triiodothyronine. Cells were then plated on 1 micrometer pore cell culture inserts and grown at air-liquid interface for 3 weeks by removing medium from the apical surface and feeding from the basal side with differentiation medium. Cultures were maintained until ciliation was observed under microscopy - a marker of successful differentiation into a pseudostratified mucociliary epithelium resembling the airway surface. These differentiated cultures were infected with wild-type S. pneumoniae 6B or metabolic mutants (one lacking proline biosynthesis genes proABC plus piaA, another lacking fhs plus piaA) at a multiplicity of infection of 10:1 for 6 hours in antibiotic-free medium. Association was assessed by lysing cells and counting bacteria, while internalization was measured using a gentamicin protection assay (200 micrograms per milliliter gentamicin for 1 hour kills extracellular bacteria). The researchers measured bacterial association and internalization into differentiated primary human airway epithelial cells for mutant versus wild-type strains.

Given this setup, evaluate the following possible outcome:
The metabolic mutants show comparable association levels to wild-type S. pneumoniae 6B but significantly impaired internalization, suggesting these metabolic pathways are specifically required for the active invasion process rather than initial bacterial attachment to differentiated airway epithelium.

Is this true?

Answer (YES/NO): NO